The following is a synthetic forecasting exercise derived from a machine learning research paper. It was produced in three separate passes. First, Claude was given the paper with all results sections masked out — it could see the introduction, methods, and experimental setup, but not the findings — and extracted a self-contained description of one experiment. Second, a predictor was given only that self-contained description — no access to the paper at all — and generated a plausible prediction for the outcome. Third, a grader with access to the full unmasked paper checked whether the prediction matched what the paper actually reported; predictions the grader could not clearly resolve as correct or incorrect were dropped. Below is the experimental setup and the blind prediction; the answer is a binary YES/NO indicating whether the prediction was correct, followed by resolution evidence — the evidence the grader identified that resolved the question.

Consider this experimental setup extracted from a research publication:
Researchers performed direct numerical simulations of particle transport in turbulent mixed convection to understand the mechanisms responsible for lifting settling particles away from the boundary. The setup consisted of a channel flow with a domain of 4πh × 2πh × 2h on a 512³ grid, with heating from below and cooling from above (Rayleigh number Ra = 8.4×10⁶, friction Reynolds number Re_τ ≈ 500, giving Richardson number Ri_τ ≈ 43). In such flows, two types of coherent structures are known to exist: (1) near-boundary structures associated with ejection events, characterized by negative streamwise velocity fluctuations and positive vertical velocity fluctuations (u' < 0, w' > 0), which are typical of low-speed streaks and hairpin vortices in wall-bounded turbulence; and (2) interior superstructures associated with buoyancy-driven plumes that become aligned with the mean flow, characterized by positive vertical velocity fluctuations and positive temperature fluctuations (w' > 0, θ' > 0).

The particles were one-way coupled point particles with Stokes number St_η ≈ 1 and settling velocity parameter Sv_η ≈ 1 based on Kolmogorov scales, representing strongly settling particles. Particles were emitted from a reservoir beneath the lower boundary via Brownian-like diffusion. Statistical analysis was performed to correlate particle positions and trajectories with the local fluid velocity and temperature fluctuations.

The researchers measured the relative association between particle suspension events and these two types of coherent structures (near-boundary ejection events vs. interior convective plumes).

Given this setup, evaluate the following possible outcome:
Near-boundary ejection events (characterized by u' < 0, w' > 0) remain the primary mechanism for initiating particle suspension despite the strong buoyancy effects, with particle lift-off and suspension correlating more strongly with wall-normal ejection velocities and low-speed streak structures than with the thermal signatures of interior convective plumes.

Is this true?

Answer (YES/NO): YES